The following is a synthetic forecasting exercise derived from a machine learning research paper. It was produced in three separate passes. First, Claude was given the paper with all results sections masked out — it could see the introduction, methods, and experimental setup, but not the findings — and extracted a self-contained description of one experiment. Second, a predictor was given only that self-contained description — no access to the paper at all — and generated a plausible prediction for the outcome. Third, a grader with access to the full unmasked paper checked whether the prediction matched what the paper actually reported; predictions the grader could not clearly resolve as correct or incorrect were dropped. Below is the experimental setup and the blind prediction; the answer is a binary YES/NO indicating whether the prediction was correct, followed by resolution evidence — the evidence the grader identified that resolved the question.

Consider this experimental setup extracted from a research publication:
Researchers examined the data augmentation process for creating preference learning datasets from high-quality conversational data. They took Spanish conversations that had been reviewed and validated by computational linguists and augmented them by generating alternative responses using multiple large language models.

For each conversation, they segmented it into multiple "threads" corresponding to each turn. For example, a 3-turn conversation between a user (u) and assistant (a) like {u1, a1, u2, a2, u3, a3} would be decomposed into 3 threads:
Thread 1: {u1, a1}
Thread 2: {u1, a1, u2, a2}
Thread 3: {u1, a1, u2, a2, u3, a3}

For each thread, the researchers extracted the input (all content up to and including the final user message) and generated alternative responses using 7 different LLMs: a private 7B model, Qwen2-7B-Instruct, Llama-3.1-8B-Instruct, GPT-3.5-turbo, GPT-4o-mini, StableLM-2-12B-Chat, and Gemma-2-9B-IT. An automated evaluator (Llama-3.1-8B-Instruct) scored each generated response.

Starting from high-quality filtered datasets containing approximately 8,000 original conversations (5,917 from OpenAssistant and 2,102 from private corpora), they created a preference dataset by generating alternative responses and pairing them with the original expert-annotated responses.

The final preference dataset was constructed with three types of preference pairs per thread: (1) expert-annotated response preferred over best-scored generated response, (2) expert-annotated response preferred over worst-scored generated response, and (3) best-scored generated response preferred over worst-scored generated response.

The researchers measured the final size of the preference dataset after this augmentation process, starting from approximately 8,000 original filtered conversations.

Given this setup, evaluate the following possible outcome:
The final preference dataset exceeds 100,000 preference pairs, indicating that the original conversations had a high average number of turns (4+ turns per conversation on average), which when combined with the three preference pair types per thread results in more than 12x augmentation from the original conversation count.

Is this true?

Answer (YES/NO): NO